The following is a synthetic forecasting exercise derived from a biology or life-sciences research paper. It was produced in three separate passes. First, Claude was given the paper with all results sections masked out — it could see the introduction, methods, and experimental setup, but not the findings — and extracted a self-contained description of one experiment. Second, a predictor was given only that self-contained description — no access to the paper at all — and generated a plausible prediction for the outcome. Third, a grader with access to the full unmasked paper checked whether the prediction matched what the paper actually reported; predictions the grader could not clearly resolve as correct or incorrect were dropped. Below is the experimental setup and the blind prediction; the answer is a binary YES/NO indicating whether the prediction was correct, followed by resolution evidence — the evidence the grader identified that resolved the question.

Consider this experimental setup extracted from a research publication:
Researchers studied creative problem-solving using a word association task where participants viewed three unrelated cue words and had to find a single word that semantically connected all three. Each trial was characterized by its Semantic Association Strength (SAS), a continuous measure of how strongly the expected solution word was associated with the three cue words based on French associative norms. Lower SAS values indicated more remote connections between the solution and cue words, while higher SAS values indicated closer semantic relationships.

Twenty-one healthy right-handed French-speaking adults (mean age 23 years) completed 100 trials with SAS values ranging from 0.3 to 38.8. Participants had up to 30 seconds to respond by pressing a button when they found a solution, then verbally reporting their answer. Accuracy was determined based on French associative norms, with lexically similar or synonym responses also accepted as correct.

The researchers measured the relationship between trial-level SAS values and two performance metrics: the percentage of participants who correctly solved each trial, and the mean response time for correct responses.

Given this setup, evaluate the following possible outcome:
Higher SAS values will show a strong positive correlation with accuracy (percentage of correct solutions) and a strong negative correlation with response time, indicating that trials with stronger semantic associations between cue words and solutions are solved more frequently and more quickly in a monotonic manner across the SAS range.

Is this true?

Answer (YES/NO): NO